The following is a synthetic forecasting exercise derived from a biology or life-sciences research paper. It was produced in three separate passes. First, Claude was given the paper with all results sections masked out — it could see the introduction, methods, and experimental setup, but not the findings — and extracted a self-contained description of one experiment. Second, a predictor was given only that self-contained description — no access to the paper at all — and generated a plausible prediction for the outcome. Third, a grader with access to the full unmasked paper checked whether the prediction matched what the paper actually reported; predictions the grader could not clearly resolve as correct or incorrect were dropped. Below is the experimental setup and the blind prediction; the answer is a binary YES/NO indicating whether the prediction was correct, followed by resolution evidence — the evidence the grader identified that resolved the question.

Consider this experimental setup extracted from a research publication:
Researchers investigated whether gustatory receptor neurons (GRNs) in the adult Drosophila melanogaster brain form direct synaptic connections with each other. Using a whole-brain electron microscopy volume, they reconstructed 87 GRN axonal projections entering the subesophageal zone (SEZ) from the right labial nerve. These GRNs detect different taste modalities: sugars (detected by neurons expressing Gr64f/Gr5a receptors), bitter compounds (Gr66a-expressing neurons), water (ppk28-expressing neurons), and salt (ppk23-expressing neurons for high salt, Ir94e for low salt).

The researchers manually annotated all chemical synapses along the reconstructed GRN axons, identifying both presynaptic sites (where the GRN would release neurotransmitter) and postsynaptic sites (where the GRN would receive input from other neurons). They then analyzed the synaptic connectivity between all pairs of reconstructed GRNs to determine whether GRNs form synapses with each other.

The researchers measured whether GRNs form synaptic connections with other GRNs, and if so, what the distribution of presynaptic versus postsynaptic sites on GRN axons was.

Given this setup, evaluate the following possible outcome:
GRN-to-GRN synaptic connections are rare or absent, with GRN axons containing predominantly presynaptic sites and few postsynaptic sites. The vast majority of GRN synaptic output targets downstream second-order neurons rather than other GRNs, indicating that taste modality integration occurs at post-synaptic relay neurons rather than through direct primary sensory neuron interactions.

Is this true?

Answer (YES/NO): NO